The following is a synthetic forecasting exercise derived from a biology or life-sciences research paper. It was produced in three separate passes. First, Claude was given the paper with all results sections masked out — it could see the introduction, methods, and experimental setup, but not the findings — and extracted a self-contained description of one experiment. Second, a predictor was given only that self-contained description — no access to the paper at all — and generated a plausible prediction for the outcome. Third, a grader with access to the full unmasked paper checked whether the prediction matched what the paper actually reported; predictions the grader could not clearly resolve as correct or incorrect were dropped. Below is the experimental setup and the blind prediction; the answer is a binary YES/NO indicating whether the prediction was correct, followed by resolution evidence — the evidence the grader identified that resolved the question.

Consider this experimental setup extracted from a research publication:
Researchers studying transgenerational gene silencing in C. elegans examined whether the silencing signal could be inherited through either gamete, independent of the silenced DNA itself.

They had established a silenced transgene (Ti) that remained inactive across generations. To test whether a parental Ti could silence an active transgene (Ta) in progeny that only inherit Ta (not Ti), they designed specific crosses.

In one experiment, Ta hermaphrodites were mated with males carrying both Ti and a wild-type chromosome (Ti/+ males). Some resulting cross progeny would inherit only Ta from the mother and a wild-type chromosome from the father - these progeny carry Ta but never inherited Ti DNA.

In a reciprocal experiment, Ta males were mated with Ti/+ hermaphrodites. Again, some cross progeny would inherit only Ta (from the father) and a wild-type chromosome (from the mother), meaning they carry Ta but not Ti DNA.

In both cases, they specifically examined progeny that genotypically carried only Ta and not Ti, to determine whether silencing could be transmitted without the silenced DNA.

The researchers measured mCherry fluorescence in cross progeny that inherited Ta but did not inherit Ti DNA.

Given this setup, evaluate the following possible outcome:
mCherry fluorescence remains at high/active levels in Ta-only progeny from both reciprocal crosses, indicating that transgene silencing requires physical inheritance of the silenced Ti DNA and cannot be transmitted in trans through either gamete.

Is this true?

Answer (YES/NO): NO